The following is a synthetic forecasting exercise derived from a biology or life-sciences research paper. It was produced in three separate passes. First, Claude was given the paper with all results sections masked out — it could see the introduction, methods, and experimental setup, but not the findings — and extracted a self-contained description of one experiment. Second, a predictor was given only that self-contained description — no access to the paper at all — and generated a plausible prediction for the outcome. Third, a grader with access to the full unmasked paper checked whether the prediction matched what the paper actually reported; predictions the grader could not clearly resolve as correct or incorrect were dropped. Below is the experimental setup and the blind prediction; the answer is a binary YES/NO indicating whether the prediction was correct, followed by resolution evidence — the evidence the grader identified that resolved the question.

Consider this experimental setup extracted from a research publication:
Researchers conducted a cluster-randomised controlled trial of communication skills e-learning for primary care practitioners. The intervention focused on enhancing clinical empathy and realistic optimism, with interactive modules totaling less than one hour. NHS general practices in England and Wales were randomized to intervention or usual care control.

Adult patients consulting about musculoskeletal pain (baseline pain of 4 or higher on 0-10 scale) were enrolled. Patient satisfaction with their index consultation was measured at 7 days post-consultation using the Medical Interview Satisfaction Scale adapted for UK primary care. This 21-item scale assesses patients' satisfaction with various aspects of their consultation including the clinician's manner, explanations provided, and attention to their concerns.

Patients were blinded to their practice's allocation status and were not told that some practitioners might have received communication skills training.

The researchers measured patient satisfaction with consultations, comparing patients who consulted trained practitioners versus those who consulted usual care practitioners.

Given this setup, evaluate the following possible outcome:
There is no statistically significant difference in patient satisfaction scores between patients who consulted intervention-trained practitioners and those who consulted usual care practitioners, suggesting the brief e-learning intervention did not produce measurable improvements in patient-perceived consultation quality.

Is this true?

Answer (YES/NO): YES